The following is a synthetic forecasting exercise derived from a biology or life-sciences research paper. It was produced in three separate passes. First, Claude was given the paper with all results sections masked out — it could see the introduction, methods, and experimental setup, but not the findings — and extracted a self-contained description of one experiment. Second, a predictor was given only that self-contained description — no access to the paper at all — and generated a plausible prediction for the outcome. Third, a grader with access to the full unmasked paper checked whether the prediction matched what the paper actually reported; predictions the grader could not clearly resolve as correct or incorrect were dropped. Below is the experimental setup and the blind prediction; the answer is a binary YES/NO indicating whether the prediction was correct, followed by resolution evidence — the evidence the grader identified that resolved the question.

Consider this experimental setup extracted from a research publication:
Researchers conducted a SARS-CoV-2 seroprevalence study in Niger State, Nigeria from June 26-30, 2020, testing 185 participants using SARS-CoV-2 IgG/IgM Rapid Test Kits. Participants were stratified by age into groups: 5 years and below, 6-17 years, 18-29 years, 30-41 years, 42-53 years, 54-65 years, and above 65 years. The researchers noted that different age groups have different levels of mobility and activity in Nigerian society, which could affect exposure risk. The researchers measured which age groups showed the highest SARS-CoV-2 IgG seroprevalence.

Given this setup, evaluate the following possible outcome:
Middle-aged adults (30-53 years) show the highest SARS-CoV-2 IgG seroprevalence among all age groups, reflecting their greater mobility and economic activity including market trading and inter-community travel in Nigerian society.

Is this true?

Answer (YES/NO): YES